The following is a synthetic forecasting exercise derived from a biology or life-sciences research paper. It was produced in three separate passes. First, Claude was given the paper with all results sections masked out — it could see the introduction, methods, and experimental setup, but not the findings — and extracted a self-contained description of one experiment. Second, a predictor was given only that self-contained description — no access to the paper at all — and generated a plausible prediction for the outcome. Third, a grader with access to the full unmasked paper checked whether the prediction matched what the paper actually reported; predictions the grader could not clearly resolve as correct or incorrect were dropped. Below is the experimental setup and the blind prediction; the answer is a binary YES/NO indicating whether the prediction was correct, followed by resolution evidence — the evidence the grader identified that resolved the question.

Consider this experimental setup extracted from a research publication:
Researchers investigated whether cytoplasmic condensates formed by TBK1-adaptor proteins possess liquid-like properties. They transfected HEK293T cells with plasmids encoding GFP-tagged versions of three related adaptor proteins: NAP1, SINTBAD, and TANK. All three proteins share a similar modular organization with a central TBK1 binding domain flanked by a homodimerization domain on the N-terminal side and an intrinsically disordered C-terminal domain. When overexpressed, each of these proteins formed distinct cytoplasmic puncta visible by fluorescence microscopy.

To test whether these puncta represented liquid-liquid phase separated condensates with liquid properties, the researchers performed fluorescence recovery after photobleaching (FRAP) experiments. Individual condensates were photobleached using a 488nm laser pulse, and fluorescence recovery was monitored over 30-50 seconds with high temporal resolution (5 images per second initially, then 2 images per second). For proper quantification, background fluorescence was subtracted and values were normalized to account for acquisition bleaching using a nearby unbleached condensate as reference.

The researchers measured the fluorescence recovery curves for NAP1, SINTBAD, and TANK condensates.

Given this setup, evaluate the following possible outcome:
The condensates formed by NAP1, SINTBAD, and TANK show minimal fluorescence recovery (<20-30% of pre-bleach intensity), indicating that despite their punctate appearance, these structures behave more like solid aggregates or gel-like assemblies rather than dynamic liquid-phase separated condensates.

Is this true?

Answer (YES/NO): NO